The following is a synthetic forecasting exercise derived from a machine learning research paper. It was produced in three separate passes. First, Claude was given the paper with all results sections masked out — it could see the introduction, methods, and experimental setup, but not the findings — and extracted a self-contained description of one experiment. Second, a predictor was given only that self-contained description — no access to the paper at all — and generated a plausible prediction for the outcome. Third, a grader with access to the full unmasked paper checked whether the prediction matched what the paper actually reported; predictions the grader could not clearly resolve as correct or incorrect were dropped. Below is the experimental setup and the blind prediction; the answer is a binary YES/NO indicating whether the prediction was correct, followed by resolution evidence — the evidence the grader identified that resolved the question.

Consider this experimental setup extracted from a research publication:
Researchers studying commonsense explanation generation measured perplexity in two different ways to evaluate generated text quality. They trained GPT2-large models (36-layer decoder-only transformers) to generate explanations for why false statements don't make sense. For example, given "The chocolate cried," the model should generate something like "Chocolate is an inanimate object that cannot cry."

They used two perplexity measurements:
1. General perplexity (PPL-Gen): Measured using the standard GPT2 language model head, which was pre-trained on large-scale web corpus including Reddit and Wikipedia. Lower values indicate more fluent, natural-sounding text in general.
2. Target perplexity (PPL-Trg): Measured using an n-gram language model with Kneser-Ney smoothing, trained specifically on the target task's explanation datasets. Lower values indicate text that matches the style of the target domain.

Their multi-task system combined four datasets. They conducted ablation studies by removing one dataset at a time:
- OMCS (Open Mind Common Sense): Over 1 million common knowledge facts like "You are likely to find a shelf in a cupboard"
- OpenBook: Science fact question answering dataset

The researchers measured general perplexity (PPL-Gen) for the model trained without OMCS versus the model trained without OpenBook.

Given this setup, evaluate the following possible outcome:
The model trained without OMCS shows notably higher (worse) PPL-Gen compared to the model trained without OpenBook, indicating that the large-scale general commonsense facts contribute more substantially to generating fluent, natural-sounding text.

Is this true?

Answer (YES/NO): YES